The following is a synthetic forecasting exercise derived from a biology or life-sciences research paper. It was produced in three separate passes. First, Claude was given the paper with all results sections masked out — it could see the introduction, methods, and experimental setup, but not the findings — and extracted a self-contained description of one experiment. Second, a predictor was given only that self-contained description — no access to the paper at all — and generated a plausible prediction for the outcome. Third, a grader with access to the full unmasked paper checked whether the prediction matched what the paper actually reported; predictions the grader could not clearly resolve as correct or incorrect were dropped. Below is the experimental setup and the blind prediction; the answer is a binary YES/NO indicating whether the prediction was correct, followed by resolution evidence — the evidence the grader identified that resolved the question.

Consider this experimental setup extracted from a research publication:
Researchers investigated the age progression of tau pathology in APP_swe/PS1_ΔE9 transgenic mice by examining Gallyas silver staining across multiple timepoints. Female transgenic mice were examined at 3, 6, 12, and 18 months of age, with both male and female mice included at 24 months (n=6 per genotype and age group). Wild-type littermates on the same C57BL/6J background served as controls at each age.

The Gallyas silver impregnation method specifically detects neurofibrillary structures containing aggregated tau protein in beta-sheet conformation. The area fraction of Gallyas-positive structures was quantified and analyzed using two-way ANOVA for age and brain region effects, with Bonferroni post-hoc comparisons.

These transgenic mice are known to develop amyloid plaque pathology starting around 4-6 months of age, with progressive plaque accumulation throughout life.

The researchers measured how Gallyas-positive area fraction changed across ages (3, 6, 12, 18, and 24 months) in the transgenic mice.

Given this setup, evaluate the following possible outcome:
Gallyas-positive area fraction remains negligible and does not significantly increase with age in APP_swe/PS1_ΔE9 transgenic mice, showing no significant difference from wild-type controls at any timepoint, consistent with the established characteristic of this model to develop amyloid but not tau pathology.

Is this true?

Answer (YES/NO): NO